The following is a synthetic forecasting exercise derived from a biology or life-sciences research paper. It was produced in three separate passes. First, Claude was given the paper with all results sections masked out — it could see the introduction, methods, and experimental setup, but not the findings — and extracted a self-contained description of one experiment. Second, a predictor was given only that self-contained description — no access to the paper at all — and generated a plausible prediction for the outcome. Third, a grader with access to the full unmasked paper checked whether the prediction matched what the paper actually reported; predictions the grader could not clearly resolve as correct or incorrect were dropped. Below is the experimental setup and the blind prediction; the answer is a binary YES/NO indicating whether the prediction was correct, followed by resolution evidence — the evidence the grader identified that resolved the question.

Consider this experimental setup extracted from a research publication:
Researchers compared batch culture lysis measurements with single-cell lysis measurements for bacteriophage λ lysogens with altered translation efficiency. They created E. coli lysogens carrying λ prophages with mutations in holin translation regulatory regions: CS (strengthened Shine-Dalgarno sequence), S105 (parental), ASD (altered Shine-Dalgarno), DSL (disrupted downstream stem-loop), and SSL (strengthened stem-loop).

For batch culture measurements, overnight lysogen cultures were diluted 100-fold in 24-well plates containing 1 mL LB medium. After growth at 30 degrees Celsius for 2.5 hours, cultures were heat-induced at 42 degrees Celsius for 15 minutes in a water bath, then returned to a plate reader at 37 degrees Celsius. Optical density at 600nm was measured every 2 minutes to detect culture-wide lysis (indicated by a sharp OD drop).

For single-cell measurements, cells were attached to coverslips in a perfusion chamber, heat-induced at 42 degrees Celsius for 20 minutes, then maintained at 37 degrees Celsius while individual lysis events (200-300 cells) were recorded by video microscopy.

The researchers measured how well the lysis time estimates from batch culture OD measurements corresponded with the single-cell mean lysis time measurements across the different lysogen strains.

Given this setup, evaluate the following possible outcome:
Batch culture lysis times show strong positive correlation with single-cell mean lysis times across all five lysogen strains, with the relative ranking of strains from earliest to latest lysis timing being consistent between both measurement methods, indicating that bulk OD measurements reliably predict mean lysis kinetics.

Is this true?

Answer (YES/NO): NO